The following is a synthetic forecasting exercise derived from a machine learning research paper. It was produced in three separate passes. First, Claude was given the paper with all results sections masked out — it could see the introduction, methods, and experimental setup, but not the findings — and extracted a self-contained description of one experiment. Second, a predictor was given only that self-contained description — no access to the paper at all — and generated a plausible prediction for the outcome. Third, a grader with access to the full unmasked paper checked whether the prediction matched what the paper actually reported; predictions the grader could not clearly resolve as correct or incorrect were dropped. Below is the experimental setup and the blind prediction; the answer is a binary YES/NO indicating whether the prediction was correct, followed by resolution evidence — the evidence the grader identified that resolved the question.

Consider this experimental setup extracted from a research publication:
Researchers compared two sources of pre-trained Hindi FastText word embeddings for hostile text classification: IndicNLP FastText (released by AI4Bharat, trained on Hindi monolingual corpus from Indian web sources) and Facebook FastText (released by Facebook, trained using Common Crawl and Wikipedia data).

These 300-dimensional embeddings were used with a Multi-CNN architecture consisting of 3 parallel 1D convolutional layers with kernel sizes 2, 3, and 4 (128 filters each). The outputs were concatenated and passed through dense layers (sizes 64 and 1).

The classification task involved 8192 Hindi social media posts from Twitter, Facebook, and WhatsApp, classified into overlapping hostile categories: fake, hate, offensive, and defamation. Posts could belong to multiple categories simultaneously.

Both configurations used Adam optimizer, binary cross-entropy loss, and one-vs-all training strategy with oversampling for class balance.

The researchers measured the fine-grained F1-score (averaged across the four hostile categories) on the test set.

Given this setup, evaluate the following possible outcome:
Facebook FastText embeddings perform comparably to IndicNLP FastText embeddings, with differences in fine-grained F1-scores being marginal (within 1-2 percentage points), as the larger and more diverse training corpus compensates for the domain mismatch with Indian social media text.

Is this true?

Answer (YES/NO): NO